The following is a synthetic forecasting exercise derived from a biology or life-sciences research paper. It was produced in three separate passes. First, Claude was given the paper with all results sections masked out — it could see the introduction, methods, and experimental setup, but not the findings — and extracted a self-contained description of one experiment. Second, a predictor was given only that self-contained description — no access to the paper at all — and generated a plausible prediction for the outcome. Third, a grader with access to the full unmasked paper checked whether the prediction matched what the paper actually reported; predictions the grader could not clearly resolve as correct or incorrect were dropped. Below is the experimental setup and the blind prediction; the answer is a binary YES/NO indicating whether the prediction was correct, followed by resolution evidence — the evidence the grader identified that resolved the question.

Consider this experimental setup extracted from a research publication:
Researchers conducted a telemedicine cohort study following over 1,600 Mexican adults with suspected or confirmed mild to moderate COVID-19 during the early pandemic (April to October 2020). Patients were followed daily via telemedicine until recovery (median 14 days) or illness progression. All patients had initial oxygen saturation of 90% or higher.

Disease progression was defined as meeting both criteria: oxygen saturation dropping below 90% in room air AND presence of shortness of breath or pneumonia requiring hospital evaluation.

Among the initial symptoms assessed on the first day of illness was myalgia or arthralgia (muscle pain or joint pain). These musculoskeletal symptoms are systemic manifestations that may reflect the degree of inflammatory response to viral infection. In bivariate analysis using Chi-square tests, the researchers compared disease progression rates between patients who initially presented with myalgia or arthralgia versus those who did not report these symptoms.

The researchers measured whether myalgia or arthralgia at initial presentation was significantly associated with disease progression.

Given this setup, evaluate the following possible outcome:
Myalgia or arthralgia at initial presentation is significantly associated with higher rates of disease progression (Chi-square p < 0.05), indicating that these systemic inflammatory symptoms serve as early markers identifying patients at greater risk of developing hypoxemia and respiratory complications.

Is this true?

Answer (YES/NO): YES